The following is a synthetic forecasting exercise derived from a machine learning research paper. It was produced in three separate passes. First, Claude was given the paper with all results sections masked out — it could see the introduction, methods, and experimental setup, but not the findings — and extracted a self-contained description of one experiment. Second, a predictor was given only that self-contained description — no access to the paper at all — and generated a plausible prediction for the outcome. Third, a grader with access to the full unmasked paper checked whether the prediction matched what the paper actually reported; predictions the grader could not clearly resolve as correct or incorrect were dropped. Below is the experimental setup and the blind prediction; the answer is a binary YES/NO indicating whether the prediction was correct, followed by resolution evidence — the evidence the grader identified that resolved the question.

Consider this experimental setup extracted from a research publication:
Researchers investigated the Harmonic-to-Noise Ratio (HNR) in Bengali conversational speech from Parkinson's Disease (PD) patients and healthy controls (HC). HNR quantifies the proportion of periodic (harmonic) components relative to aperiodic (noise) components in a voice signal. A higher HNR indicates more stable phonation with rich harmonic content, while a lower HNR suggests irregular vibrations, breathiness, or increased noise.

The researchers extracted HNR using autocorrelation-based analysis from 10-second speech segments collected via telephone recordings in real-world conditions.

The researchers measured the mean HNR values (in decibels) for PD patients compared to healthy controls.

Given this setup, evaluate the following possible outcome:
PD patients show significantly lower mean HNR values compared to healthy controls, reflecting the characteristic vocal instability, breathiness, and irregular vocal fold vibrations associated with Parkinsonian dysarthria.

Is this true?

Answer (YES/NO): NO